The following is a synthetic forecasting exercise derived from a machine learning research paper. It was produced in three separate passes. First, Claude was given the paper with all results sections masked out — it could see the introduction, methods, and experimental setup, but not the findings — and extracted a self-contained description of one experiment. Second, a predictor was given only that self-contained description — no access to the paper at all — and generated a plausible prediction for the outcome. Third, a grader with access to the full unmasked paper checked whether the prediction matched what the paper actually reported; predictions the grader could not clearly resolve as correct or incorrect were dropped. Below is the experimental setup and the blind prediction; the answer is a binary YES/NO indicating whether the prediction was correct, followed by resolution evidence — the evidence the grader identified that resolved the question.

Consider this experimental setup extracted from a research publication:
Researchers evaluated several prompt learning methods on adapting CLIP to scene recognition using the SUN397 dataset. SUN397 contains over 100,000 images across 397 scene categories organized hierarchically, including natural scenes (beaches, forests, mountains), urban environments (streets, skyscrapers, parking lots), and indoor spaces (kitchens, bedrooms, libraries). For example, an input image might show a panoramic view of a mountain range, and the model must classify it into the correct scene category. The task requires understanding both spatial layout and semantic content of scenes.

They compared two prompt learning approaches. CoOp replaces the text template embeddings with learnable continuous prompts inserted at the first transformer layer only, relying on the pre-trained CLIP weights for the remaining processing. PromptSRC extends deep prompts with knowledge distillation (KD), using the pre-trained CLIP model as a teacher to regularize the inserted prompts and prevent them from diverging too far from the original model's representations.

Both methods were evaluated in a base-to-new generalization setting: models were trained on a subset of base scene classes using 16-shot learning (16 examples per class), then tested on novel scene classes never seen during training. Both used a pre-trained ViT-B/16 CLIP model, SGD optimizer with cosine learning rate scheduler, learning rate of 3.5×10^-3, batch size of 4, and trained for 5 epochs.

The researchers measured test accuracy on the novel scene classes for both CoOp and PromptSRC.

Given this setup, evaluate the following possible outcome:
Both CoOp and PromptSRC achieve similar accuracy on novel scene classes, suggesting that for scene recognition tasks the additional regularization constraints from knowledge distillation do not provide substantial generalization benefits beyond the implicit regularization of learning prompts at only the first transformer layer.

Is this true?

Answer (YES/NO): NO